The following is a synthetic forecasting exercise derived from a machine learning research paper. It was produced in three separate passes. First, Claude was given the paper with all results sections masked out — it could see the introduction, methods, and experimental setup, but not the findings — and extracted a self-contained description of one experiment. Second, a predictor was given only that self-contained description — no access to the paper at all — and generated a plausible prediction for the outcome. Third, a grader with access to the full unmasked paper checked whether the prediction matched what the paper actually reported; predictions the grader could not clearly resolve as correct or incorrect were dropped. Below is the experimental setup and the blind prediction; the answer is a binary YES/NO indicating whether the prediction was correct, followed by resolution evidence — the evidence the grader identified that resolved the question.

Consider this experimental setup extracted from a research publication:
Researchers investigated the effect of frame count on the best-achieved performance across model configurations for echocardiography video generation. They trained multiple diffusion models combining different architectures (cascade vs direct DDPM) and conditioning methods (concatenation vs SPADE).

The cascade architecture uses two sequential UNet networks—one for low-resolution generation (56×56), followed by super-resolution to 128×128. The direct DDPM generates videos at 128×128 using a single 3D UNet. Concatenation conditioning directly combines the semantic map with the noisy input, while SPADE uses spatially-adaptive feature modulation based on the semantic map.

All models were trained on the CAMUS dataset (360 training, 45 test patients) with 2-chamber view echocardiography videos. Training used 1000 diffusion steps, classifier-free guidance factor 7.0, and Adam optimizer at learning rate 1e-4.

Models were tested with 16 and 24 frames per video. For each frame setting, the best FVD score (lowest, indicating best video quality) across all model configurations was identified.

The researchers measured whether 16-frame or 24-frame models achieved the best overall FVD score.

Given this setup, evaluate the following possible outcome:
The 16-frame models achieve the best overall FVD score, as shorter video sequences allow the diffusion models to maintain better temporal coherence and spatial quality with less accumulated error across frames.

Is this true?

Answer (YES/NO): YES